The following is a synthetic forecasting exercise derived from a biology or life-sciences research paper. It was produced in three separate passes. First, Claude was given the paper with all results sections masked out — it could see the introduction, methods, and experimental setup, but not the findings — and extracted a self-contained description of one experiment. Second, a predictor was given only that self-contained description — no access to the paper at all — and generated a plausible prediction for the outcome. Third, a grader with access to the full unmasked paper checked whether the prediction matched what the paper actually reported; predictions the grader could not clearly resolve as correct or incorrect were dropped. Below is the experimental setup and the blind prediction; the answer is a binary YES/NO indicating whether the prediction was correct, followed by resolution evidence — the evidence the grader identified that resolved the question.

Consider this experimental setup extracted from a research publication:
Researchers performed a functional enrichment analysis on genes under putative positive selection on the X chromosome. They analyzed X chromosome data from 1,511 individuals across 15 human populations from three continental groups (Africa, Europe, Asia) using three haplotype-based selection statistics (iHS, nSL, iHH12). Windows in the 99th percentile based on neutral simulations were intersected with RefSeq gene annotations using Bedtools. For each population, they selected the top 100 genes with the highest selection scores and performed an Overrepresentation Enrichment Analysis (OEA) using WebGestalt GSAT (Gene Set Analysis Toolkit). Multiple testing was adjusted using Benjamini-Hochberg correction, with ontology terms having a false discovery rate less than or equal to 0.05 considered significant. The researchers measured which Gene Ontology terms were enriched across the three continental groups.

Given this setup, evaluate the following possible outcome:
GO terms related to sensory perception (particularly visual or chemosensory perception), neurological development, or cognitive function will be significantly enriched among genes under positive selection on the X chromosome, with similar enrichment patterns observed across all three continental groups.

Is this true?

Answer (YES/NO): YES